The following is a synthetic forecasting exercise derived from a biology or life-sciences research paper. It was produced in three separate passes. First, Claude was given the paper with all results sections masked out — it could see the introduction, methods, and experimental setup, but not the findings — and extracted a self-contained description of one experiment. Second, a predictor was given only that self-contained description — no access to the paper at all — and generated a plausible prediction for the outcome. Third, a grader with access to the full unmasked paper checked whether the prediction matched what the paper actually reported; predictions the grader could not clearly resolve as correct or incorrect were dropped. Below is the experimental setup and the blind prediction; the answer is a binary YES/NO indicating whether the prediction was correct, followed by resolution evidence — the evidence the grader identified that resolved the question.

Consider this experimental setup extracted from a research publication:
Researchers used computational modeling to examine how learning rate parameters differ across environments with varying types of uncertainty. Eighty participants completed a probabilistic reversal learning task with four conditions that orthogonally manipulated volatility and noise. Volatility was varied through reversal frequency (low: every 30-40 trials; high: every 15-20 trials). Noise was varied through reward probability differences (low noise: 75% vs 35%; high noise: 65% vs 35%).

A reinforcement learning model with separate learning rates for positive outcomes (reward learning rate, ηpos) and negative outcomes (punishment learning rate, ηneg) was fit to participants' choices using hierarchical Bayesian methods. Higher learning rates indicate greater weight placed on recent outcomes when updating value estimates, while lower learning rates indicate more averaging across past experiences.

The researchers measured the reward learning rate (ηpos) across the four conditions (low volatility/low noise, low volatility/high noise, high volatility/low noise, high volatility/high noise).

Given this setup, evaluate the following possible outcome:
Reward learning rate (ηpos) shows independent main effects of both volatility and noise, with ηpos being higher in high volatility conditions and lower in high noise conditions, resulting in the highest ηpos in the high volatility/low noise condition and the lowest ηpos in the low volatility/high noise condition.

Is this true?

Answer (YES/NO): NO